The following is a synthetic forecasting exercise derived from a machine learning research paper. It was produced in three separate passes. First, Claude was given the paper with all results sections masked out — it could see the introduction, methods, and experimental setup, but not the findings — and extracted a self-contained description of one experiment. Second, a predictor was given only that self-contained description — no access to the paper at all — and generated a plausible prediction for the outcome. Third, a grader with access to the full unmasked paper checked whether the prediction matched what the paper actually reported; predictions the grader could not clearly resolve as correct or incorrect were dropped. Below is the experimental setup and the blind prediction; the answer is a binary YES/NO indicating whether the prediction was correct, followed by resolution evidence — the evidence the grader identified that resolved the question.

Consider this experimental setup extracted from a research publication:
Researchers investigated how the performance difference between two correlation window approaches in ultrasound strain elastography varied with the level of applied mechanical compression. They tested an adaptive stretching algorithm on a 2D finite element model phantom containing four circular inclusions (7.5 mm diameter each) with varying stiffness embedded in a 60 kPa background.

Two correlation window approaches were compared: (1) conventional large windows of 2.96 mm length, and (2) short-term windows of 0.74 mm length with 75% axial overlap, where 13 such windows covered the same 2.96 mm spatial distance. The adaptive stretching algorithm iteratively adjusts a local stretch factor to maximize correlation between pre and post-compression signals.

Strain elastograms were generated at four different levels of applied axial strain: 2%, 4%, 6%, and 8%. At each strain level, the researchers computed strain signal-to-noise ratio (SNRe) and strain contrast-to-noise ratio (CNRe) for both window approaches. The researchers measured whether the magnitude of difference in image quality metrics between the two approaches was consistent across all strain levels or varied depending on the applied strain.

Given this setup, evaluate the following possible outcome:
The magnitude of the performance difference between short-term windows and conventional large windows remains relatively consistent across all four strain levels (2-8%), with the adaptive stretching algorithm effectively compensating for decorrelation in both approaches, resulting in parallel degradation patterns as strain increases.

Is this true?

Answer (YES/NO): NO